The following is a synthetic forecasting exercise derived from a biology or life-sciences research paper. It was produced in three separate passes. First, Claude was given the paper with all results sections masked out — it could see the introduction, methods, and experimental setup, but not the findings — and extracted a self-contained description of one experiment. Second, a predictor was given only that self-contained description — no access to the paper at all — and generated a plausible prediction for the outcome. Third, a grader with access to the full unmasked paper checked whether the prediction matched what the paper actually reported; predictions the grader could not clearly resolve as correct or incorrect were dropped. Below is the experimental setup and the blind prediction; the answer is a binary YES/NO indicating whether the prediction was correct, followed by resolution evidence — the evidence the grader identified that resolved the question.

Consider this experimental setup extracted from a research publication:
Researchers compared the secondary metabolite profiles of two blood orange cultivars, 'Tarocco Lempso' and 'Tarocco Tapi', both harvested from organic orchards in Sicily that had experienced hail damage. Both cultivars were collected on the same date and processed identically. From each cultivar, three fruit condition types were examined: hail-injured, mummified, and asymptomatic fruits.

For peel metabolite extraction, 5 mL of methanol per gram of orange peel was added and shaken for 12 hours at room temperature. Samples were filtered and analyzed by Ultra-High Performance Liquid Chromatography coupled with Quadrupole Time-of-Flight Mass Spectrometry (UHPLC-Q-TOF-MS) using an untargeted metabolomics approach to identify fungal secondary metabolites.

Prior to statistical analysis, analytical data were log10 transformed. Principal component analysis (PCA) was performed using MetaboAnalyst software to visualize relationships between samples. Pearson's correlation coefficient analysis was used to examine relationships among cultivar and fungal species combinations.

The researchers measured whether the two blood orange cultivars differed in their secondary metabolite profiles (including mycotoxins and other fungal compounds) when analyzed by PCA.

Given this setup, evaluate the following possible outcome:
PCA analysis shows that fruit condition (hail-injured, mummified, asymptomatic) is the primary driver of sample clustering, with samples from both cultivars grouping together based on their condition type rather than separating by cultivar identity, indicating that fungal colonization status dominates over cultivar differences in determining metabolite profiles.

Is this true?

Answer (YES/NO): NO